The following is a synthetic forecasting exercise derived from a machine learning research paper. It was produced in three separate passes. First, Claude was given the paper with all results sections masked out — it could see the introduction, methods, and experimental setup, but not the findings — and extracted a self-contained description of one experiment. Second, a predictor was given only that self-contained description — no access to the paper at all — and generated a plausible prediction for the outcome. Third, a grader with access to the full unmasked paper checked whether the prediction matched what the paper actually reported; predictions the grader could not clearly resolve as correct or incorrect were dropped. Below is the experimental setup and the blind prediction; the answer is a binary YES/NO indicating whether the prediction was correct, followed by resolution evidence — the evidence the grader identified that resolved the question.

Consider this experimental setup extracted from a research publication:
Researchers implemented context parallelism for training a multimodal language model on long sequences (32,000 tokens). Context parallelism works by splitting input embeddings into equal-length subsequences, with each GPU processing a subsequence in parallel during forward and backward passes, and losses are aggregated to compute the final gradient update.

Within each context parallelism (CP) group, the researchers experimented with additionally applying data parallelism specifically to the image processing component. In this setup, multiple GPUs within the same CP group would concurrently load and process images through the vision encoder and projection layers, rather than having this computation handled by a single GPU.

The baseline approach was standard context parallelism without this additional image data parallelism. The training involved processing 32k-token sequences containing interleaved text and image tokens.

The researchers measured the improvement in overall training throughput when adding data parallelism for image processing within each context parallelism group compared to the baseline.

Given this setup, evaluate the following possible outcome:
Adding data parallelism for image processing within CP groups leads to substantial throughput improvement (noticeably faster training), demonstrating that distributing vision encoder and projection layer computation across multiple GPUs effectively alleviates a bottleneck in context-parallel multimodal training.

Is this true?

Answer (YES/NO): YES